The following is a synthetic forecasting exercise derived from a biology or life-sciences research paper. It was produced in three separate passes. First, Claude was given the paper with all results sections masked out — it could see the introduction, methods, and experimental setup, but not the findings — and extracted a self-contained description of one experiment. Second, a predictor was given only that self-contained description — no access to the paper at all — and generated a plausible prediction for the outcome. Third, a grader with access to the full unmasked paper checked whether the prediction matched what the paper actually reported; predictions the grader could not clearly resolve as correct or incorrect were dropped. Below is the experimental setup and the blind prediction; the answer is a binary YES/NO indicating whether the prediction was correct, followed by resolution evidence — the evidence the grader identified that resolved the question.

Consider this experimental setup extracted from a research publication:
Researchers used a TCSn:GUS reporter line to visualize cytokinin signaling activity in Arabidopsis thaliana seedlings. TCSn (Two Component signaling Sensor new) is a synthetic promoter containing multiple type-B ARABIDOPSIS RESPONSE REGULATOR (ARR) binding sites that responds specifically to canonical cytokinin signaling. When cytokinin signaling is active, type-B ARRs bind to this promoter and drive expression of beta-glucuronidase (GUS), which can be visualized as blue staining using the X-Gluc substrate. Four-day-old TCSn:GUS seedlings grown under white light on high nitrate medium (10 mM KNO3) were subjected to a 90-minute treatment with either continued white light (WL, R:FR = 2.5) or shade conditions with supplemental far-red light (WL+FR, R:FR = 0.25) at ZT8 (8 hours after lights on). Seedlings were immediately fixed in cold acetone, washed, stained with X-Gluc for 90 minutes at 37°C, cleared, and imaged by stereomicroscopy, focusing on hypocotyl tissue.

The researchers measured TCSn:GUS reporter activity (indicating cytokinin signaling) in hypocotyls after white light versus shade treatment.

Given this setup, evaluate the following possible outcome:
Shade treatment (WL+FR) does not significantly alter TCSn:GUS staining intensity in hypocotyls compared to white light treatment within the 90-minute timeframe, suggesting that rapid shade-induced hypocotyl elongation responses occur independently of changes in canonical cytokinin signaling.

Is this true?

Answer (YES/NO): NO